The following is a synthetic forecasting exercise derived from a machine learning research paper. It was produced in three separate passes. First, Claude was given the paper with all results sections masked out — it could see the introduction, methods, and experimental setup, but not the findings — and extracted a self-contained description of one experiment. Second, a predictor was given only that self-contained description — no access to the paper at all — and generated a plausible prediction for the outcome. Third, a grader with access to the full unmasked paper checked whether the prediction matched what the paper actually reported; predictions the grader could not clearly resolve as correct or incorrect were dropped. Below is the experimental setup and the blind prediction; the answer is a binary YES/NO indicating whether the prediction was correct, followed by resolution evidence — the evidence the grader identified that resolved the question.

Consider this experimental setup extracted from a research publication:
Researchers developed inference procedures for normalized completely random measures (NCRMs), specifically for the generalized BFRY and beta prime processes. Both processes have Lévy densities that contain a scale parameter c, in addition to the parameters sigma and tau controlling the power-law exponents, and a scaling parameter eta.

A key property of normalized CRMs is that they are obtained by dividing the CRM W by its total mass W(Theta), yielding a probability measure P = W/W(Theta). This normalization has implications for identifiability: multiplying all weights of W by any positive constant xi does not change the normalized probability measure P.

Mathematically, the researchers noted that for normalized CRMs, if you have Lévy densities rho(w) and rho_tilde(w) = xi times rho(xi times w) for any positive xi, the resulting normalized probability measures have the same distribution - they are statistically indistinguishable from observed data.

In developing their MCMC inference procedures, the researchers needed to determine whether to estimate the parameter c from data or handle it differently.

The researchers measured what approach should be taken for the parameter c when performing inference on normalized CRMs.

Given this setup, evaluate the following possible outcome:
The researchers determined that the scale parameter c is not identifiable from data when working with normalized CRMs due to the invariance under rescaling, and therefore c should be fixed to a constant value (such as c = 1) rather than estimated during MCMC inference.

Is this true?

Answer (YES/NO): YES